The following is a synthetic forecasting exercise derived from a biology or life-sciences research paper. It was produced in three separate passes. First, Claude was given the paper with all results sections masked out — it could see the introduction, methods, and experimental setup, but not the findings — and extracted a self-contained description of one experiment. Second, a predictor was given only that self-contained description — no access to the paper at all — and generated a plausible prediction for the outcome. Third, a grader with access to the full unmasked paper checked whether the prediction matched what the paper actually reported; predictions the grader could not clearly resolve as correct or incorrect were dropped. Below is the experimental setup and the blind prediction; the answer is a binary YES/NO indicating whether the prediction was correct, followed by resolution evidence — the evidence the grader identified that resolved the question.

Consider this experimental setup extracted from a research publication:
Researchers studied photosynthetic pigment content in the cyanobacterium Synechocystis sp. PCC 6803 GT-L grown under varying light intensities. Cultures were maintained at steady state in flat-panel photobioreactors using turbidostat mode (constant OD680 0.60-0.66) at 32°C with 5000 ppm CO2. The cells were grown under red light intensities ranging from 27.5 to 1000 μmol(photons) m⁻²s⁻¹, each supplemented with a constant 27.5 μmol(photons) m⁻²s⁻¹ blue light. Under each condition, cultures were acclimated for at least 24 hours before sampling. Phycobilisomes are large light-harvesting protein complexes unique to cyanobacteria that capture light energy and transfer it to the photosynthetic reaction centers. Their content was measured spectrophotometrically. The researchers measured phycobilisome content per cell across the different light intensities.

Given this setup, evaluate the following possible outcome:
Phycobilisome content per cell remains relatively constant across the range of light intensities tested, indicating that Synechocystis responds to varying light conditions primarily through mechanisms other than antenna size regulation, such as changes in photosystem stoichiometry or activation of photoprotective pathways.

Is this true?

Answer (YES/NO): NO